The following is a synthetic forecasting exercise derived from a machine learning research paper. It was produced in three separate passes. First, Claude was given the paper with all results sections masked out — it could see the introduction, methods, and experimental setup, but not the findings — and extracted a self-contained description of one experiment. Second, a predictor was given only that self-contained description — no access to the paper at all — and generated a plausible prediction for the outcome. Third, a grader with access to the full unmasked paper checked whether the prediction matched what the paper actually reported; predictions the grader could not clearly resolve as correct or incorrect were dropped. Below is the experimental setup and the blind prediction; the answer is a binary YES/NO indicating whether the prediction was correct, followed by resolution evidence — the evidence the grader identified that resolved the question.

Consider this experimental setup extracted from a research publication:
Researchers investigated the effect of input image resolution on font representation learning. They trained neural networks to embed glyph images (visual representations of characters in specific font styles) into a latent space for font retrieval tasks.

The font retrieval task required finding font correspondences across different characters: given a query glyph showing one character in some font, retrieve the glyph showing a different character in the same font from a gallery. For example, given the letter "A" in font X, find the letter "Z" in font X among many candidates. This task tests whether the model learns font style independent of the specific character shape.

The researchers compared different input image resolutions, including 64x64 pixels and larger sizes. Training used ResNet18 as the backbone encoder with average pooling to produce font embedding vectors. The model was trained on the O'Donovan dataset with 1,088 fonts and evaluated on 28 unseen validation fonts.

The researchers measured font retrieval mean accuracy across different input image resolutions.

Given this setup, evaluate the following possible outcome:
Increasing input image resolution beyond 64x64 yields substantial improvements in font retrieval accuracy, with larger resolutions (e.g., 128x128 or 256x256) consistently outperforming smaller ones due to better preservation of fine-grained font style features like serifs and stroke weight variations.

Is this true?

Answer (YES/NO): NO